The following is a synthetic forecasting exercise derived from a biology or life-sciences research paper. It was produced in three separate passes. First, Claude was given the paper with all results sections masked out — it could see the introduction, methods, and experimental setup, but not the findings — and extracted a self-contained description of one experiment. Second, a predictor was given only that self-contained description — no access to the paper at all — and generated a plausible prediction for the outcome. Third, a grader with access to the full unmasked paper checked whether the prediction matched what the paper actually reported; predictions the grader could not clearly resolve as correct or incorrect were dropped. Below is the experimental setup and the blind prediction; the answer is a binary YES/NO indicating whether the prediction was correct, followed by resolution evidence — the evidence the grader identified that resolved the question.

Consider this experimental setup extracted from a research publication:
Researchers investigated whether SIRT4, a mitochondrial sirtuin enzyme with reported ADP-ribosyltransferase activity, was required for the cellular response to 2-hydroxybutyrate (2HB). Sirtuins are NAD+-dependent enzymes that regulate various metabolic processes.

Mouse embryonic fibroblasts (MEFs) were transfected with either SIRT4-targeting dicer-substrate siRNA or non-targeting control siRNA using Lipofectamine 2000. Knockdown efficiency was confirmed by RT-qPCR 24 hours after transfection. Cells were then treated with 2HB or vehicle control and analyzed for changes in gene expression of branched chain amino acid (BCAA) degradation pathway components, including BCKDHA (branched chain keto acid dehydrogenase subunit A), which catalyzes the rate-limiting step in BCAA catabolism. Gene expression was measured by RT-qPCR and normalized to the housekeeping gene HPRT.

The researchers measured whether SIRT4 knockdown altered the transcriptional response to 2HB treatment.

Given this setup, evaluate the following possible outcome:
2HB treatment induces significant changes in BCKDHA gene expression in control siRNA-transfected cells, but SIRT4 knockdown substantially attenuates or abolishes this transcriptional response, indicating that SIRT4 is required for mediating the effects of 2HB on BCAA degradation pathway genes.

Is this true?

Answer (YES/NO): YES